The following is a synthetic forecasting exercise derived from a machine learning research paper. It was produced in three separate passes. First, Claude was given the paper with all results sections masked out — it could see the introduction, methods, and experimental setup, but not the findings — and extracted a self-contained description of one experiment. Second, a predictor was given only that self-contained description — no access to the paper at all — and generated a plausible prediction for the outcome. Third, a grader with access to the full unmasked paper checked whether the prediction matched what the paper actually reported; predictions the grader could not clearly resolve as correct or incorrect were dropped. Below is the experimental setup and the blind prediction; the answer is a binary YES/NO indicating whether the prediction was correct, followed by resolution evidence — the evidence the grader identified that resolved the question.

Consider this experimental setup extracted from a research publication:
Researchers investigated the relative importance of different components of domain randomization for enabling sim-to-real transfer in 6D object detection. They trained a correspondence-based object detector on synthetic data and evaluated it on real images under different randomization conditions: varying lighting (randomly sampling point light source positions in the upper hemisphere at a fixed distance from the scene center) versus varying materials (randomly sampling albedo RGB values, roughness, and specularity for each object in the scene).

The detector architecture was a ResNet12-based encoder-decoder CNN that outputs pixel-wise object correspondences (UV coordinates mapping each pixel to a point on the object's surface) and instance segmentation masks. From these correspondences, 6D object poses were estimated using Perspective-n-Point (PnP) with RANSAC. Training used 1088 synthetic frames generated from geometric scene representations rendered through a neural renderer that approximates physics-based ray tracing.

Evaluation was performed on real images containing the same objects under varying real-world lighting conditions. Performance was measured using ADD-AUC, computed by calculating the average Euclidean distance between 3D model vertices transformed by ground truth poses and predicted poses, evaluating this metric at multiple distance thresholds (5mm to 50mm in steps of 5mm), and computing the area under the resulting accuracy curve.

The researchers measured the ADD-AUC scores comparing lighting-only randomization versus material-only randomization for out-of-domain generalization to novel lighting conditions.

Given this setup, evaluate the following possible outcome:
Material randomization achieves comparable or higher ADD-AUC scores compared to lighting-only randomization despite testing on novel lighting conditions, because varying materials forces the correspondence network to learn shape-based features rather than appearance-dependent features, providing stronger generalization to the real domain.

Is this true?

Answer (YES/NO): NO